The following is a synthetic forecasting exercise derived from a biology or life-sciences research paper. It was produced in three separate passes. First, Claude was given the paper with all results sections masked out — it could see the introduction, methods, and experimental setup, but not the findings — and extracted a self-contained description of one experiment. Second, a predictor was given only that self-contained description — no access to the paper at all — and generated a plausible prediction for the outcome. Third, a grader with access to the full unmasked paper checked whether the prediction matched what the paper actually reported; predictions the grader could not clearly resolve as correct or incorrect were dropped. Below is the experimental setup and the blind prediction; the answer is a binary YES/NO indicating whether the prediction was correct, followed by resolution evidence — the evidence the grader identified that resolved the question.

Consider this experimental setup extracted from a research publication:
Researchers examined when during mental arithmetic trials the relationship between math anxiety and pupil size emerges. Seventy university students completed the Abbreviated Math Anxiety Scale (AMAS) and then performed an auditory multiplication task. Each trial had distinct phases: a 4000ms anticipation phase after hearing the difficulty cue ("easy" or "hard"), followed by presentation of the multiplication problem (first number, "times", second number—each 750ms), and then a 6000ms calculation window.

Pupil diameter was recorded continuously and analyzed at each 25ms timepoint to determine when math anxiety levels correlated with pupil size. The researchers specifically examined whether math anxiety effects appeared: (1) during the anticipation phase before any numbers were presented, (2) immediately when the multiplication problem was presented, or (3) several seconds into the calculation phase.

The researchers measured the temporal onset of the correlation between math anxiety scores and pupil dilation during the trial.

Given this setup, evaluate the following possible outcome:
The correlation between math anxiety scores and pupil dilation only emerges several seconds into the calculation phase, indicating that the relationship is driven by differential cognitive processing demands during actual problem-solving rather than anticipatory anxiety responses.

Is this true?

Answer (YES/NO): YES